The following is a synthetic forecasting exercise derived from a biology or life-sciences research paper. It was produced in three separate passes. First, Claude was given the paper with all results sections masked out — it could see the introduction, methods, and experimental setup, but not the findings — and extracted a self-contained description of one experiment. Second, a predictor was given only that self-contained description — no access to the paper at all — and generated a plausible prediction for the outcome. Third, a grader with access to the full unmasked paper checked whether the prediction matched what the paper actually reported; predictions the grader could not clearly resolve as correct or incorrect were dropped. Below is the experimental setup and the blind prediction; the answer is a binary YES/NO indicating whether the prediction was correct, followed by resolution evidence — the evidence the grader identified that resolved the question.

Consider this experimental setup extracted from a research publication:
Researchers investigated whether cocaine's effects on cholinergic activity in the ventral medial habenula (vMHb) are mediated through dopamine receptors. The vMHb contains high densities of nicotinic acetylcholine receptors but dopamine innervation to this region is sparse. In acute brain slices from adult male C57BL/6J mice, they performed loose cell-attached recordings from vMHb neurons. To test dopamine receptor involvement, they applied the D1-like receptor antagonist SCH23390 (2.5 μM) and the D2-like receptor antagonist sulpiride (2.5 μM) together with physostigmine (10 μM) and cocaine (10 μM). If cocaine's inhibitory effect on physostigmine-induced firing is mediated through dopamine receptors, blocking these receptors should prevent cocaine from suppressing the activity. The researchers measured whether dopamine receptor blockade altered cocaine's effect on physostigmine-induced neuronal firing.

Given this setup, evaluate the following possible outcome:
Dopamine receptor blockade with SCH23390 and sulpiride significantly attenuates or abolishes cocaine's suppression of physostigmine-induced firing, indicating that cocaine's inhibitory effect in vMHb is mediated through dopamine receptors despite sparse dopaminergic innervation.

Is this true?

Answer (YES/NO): NO